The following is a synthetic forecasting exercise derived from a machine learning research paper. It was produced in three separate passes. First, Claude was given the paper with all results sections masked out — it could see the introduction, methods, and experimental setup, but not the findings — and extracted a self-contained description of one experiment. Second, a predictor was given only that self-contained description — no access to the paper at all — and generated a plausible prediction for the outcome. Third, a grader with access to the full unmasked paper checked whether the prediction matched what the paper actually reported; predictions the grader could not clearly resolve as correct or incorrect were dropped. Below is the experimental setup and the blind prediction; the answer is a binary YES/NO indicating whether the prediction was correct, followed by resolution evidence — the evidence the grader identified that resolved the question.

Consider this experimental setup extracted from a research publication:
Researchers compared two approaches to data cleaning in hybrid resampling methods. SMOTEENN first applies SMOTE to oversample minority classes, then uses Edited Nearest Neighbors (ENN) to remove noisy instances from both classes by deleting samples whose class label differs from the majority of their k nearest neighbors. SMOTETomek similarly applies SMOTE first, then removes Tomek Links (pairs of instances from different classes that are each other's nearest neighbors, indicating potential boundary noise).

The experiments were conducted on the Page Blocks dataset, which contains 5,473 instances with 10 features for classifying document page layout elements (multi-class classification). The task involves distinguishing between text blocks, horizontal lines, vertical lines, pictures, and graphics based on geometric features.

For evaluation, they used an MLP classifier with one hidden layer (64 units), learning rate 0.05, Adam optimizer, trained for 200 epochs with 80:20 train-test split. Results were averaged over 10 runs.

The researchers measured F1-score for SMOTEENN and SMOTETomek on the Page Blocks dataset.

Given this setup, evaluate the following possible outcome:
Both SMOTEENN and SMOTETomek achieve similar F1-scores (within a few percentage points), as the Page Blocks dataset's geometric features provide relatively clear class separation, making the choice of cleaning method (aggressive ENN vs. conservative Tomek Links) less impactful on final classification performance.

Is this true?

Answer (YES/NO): YES